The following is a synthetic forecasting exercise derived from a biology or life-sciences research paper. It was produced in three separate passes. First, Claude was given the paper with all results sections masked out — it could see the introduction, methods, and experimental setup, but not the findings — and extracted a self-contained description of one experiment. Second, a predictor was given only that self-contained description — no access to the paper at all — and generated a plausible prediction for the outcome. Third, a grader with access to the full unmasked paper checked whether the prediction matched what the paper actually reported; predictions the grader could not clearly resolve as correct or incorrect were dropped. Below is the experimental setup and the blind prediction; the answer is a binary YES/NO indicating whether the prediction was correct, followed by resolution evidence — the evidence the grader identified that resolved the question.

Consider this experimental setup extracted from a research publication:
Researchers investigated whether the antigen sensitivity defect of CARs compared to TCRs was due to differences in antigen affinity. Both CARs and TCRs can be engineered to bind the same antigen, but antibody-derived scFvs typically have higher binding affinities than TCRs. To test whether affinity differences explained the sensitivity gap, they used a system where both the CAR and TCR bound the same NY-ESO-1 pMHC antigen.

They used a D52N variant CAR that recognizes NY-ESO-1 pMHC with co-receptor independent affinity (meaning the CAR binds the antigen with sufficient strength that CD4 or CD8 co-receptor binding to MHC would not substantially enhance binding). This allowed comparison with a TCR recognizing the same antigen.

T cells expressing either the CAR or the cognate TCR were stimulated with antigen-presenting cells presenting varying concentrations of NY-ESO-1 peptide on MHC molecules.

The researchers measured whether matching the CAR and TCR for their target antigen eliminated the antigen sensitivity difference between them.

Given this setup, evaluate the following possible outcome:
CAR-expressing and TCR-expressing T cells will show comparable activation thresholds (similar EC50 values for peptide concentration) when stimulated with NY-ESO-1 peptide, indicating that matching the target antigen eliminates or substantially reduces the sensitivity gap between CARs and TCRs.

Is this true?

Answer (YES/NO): NO